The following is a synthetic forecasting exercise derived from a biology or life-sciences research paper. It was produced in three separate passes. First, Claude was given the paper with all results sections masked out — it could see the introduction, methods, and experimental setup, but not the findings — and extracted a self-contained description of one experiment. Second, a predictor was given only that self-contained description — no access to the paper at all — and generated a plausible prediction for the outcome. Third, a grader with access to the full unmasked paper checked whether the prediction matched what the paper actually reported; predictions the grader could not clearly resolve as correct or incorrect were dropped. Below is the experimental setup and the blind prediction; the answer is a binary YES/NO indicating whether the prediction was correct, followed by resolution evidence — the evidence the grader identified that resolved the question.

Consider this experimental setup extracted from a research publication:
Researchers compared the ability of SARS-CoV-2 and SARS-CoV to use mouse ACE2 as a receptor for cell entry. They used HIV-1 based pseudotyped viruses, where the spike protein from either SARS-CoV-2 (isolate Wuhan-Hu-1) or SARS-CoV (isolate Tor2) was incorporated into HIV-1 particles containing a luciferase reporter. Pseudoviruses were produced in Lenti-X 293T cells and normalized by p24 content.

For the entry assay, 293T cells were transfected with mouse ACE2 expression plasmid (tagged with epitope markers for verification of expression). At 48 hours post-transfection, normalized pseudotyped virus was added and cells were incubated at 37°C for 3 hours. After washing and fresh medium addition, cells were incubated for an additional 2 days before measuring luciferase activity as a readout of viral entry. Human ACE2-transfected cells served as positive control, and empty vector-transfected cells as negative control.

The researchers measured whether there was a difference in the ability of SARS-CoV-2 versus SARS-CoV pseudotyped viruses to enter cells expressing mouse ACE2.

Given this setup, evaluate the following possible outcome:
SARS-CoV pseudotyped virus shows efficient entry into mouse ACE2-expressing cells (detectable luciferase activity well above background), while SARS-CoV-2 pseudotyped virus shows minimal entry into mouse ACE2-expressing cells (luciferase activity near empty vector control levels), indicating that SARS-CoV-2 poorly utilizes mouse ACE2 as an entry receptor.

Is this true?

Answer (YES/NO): YES